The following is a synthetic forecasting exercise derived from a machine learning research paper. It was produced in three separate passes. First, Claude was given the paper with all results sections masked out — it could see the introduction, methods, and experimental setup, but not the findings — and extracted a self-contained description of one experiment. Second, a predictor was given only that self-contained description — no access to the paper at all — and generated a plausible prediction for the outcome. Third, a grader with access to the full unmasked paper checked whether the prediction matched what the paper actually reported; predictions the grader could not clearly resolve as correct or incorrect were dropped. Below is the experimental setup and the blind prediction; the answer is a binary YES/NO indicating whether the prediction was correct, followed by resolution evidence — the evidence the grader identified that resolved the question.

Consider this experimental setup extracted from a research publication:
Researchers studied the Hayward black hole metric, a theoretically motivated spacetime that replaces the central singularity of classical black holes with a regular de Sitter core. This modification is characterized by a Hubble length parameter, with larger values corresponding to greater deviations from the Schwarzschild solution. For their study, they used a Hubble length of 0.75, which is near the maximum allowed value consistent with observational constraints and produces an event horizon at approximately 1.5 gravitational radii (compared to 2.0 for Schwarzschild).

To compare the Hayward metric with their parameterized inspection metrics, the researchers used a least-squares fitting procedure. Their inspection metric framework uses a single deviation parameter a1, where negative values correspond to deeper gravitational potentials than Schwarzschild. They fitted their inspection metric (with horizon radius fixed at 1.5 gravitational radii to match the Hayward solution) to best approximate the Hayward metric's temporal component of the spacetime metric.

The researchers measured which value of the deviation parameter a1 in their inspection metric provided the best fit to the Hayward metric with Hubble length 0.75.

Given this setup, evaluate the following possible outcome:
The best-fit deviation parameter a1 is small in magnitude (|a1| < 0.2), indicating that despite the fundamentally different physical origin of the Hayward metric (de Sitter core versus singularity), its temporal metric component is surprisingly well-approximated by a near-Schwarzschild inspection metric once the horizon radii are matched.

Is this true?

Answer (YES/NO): NO